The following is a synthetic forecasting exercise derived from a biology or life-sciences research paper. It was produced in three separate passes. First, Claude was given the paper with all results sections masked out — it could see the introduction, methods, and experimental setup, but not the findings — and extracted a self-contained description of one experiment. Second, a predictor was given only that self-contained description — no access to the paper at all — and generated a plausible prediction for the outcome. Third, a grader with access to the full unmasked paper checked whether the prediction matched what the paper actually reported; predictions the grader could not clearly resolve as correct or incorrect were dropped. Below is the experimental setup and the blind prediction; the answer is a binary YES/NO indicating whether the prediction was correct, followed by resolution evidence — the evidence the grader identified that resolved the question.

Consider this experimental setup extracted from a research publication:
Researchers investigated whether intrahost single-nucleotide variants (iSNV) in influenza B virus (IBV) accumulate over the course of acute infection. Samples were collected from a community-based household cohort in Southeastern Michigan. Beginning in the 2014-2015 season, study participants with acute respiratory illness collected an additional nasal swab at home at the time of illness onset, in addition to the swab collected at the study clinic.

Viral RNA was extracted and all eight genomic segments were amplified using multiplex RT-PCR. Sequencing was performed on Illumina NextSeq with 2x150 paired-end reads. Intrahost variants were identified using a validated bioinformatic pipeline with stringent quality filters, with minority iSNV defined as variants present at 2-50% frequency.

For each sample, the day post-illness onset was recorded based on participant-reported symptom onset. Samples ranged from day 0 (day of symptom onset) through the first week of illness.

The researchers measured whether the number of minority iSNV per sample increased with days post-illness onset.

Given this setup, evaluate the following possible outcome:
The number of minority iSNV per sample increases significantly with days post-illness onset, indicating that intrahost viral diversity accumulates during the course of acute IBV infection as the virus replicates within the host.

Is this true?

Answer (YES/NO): NO